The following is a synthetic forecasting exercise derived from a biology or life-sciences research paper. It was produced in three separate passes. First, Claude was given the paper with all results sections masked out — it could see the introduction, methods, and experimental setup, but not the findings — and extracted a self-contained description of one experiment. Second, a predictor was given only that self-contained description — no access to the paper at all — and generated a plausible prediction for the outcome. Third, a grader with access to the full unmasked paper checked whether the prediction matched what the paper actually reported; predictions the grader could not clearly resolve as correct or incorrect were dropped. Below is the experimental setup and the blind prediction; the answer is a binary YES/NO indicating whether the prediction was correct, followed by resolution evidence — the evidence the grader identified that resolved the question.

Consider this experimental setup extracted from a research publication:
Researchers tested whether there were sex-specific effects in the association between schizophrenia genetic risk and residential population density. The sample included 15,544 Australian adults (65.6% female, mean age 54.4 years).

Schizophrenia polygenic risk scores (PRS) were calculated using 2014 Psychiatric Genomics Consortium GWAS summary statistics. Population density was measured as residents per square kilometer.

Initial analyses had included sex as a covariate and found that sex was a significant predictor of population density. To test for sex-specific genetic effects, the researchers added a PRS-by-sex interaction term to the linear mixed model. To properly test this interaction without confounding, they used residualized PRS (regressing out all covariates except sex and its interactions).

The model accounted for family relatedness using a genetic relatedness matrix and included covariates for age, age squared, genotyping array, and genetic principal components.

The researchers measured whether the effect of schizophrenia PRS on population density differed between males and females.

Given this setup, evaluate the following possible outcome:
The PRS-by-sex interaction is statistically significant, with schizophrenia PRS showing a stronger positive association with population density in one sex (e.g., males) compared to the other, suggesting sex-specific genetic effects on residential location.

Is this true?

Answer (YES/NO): NO